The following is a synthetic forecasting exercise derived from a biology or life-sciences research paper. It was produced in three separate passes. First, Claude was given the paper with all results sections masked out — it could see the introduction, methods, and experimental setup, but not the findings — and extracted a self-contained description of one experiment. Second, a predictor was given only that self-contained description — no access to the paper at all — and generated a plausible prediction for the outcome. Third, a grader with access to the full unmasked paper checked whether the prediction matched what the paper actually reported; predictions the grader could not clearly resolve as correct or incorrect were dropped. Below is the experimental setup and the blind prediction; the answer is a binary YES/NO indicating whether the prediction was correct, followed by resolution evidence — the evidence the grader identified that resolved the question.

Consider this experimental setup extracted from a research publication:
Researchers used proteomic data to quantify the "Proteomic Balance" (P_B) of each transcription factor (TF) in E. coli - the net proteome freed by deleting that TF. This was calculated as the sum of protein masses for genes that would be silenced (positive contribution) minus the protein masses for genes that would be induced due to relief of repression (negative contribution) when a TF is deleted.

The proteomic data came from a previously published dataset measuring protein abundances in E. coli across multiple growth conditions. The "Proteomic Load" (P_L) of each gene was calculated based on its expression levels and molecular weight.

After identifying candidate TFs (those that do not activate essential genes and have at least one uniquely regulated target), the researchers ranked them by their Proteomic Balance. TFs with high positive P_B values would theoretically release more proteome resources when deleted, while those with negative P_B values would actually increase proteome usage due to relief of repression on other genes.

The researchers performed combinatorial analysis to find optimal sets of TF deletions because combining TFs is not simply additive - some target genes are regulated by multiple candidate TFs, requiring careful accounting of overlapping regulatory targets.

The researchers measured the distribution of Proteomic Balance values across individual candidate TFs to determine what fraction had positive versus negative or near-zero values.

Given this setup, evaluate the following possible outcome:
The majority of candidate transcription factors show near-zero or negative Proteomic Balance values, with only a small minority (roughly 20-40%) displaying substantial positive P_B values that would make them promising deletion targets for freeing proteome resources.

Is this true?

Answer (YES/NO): NO